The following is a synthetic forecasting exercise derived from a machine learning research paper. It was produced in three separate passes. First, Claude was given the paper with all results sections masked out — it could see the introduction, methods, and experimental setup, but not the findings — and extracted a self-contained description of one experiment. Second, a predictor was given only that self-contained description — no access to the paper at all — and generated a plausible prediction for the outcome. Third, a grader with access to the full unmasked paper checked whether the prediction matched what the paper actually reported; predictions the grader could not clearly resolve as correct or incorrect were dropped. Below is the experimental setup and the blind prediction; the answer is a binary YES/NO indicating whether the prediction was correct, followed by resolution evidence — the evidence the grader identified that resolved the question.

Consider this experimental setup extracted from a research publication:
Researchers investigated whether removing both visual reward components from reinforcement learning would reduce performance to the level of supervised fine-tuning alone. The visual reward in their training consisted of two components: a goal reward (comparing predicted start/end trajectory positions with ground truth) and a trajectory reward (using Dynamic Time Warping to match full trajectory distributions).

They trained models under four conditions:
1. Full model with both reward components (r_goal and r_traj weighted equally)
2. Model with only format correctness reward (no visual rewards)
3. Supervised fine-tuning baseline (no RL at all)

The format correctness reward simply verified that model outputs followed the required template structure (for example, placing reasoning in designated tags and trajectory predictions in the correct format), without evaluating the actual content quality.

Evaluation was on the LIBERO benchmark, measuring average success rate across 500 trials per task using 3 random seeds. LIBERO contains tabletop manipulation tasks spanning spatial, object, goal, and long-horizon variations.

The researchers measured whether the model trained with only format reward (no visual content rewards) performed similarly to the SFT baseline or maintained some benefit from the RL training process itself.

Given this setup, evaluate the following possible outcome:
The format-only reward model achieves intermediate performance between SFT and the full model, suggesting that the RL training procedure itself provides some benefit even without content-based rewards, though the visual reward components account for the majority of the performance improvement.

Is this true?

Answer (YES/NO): YES